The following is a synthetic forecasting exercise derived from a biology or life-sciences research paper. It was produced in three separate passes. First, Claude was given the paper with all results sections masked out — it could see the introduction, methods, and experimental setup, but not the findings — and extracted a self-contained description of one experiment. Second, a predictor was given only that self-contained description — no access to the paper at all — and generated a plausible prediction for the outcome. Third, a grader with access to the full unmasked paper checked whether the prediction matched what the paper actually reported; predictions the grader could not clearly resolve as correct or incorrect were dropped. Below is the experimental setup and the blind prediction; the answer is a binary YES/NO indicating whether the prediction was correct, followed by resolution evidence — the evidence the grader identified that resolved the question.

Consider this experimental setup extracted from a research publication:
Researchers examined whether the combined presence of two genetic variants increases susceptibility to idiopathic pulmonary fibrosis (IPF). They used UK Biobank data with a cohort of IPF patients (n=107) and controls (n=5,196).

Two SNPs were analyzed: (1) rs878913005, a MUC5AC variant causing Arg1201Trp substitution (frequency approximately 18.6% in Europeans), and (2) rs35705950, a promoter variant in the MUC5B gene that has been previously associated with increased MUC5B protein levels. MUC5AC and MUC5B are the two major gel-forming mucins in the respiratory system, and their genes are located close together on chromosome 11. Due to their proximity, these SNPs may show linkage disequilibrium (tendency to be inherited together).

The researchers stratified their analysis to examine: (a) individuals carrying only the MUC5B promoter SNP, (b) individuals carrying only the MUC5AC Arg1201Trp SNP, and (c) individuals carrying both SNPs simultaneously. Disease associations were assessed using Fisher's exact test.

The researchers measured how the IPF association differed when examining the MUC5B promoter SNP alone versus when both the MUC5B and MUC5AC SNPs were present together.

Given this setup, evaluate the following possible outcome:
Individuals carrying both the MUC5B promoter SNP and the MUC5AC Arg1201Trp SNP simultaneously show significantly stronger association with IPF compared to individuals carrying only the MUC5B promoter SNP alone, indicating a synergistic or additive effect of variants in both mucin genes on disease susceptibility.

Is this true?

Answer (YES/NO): YES